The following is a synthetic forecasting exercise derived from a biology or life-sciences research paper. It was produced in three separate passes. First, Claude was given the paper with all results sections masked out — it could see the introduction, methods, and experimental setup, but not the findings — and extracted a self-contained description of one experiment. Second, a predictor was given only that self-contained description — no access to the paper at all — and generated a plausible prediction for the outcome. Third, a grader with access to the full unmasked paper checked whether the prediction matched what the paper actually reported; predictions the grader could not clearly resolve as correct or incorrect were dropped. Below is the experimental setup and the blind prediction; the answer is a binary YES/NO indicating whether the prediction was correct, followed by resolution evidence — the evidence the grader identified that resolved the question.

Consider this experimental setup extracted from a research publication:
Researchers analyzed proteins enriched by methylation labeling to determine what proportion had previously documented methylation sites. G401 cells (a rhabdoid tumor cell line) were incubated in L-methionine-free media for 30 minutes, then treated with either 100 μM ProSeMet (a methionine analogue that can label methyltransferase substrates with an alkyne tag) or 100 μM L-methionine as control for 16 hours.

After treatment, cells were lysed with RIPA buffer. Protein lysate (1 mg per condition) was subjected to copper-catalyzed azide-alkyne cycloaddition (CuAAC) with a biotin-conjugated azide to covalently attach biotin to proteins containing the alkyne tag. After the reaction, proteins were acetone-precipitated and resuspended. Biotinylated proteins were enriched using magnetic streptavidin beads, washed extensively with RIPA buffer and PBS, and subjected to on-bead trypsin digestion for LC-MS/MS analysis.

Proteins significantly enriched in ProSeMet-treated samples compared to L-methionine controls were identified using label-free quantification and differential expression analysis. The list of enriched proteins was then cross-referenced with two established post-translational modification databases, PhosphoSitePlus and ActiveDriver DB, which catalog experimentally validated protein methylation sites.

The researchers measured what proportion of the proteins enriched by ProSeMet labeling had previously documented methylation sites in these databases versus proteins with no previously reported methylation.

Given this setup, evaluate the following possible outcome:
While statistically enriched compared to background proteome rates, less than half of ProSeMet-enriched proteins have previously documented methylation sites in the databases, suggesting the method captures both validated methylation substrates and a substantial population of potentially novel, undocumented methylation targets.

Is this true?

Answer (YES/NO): NO